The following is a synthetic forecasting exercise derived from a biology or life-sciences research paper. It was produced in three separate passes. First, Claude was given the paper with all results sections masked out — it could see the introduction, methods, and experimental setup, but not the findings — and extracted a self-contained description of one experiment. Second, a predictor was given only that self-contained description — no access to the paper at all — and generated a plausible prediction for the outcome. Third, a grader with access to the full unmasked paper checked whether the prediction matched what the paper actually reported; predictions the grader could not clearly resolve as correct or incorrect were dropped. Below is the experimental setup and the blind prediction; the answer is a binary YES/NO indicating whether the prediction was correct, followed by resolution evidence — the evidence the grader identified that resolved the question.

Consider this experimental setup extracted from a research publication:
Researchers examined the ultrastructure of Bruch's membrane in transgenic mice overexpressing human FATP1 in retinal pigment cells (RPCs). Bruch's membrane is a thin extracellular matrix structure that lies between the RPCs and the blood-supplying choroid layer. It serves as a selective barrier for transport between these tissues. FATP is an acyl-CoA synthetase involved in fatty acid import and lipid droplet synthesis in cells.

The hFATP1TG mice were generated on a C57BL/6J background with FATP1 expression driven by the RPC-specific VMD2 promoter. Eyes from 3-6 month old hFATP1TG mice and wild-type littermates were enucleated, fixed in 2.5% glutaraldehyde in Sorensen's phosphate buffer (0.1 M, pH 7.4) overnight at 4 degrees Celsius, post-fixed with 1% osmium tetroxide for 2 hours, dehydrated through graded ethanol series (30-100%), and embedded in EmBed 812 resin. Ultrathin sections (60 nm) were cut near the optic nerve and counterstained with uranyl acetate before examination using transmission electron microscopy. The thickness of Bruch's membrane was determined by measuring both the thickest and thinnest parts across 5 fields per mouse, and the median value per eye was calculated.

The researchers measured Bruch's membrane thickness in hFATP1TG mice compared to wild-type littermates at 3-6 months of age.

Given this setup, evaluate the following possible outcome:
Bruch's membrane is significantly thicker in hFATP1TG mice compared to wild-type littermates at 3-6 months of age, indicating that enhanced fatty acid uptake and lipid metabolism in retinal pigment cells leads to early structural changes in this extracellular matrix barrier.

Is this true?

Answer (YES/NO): YES